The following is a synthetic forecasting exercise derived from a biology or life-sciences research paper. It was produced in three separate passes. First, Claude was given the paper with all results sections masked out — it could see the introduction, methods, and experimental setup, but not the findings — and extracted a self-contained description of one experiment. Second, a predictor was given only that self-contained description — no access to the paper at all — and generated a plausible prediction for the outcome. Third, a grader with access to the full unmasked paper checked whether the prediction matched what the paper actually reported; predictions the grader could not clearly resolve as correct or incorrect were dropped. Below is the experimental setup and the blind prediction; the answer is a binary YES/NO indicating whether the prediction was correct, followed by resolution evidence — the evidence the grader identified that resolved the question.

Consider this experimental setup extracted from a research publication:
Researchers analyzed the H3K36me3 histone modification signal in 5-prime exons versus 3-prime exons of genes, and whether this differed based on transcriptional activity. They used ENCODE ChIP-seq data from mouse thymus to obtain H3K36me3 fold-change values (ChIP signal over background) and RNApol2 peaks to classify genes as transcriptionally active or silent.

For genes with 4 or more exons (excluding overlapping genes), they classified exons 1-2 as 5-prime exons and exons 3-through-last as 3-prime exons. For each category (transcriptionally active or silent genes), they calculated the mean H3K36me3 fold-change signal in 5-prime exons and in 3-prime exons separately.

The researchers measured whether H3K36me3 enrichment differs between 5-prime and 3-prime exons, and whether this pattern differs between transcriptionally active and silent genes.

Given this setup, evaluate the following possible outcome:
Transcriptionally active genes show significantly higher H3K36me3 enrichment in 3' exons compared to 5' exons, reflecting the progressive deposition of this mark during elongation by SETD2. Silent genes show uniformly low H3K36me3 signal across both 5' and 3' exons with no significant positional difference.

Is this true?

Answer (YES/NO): YES